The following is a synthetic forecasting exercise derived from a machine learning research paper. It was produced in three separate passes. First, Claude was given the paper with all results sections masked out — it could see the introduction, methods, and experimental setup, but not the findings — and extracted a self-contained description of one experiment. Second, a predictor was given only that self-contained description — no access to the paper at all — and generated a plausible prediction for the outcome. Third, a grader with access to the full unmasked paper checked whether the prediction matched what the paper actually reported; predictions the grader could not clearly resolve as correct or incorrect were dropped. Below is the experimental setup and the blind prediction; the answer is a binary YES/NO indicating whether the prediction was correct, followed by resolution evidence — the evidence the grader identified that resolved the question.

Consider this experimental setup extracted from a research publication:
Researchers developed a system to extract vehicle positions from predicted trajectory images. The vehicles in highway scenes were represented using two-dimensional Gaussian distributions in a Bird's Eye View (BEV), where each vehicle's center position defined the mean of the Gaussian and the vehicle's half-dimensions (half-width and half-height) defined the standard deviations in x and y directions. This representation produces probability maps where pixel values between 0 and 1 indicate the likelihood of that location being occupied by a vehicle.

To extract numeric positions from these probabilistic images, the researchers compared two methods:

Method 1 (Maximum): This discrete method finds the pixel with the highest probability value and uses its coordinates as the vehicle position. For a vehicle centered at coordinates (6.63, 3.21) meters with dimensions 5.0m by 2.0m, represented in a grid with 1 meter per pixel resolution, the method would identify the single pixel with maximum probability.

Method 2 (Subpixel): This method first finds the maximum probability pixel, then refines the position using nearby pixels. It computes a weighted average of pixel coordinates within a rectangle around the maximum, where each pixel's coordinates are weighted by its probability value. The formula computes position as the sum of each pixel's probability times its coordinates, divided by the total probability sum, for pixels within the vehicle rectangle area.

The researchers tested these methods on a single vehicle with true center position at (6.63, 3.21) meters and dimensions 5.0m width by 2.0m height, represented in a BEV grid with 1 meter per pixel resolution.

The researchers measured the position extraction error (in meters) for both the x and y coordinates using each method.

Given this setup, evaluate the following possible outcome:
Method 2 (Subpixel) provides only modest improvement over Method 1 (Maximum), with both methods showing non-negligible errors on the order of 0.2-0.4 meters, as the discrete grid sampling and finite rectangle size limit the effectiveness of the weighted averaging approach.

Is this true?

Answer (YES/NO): NO